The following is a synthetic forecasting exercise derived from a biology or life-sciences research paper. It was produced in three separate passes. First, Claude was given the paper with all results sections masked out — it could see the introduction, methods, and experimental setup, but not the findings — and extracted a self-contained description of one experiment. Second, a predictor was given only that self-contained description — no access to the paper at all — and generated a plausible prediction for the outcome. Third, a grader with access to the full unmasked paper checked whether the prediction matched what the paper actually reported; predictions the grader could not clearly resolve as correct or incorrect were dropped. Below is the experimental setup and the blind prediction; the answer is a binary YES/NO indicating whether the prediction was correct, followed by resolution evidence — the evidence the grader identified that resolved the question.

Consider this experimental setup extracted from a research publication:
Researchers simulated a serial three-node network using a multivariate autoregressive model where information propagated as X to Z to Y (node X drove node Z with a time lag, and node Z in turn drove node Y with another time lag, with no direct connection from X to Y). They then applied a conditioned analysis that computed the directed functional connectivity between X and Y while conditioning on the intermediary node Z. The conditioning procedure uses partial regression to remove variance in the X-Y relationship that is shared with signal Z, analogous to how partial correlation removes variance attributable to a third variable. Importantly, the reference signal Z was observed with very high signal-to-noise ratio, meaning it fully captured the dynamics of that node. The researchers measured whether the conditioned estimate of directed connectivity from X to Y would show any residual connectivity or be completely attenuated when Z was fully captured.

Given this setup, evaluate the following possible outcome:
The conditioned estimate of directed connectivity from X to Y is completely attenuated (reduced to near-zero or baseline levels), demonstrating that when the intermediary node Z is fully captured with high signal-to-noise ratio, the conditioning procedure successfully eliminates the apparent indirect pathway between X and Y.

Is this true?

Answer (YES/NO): YES